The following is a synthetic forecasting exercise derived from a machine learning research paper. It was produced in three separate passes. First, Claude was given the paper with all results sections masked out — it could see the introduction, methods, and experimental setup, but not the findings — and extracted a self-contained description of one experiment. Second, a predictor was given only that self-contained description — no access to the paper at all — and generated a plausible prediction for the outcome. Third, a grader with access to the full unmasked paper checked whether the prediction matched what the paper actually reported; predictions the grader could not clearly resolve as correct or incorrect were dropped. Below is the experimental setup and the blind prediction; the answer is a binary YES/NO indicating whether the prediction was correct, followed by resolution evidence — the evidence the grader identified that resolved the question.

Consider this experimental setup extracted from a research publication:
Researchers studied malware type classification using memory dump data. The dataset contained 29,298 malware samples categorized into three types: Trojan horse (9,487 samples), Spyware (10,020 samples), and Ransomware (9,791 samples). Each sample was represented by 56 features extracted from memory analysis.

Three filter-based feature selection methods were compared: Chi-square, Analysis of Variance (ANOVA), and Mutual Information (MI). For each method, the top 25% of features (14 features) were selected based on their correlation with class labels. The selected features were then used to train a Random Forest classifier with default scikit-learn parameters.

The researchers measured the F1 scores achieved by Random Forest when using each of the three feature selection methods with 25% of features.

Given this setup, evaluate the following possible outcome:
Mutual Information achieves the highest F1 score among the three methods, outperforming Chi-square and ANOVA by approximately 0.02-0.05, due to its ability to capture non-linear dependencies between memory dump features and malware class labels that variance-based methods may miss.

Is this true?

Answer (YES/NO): NO